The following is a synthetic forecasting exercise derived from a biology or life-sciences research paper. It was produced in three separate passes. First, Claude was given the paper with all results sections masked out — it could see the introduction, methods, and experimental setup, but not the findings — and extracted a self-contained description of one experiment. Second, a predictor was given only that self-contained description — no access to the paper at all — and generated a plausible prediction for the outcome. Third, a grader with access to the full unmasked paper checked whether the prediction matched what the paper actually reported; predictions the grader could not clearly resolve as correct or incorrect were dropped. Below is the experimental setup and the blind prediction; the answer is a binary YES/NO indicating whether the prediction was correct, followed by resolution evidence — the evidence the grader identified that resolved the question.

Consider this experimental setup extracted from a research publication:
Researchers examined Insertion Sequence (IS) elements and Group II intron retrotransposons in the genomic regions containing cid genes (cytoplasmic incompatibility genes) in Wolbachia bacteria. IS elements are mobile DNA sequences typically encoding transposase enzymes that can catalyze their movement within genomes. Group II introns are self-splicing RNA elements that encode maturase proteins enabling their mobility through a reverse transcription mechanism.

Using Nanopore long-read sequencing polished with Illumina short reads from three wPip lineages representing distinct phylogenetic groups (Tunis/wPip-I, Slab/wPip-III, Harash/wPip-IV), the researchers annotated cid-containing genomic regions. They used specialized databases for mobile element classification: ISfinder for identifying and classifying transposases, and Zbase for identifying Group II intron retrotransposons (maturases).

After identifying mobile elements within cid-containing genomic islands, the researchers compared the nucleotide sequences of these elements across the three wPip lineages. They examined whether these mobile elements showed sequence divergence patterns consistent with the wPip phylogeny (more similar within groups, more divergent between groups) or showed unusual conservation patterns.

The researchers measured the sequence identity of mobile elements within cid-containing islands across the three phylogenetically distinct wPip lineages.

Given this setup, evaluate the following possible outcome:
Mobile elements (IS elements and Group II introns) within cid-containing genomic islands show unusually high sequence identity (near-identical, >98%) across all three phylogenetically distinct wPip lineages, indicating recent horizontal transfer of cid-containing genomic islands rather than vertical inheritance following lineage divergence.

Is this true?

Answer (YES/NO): YES